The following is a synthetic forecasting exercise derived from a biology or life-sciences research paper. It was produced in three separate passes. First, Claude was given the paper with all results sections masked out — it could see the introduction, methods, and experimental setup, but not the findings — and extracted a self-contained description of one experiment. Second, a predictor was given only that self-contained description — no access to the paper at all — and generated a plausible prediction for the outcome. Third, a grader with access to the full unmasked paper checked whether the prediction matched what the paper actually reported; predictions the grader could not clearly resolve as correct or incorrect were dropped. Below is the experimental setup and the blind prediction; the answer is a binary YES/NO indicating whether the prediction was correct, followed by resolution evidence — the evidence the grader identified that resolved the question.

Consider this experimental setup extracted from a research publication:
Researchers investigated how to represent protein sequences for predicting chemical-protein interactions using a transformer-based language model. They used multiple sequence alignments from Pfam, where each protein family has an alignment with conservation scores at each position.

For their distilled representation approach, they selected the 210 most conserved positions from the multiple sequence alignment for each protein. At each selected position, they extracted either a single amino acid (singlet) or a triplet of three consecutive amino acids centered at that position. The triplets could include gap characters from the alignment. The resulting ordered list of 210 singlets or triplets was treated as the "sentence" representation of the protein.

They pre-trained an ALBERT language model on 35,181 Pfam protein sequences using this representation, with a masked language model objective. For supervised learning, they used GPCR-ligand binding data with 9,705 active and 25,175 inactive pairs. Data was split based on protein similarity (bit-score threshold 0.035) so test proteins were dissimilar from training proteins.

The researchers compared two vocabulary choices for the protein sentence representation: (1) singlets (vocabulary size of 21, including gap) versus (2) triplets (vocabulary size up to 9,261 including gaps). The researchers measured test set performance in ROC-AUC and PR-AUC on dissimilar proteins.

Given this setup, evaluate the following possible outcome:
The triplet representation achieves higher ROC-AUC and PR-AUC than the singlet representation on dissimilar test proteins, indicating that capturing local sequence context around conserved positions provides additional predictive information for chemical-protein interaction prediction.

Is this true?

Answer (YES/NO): YES